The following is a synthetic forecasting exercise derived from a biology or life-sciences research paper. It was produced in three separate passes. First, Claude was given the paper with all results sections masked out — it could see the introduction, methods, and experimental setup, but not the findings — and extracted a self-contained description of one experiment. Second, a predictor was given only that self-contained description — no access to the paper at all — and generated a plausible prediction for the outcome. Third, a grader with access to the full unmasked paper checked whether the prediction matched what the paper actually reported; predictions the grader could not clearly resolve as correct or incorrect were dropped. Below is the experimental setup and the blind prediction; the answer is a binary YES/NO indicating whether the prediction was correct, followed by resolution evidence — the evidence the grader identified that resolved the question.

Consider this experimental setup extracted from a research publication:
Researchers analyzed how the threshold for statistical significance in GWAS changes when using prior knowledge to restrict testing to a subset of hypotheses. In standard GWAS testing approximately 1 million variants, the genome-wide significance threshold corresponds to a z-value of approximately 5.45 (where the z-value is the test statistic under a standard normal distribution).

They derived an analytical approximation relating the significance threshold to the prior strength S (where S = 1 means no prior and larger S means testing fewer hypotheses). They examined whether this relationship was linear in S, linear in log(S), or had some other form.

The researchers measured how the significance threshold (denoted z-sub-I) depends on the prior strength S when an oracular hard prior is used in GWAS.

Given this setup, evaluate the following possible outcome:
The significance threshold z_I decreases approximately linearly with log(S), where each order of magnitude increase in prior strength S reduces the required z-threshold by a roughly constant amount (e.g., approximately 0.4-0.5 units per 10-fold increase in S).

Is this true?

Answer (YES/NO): YES